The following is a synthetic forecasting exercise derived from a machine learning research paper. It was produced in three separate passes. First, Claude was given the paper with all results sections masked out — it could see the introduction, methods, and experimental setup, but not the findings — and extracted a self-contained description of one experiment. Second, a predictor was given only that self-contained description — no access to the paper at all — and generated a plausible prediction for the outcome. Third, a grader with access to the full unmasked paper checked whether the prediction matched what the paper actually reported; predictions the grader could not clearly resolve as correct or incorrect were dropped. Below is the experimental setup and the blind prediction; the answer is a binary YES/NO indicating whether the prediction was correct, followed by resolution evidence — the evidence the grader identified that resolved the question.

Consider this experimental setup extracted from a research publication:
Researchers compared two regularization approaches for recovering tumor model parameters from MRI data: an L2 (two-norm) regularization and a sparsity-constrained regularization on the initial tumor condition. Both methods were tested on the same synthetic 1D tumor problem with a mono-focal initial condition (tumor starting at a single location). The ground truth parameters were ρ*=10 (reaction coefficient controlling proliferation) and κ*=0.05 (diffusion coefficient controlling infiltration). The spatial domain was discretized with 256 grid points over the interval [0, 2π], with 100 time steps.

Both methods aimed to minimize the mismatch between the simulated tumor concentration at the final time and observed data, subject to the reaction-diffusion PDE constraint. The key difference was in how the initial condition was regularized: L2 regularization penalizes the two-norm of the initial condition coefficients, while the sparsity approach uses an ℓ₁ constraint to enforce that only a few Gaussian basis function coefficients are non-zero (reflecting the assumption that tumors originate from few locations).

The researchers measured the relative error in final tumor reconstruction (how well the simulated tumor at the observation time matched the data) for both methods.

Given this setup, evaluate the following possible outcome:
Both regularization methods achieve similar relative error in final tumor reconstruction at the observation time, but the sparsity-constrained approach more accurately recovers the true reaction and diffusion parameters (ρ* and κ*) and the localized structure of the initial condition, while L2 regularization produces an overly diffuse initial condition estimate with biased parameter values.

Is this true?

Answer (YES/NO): YES